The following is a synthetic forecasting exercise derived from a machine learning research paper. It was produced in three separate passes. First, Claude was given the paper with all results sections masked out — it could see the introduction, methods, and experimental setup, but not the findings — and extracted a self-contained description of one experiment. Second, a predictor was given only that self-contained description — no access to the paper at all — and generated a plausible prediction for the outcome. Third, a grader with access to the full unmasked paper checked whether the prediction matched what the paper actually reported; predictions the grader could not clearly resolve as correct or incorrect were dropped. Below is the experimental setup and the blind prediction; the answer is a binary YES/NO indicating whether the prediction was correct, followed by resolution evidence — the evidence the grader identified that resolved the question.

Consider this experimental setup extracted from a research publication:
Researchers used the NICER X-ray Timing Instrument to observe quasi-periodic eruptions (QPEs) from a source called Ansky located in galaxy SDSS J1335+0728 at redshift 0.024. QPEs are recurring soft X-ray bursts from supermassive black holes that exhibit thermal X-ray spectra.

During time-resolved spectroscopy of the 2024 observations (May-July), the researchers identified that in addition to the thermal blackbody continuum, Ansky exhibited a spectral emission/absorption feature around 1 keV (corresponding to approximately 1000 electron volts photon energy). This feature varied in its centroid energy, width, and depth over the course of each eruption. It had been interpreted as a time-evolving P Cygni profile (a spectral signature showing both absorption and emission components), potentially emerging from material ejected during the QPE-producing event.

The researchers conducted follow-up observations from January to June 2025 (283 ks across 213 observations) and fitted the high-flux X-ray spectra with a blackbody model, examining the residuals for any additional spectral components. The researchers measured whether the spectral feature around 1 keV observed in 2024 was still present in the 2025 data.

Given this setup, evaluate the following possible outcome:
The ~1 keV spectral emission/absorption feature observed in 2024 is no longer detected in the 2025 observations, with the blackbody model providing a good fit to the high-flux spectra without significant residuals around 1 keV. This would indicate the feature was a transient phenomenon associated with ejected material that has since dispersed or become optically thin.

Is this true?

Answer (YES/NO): NO